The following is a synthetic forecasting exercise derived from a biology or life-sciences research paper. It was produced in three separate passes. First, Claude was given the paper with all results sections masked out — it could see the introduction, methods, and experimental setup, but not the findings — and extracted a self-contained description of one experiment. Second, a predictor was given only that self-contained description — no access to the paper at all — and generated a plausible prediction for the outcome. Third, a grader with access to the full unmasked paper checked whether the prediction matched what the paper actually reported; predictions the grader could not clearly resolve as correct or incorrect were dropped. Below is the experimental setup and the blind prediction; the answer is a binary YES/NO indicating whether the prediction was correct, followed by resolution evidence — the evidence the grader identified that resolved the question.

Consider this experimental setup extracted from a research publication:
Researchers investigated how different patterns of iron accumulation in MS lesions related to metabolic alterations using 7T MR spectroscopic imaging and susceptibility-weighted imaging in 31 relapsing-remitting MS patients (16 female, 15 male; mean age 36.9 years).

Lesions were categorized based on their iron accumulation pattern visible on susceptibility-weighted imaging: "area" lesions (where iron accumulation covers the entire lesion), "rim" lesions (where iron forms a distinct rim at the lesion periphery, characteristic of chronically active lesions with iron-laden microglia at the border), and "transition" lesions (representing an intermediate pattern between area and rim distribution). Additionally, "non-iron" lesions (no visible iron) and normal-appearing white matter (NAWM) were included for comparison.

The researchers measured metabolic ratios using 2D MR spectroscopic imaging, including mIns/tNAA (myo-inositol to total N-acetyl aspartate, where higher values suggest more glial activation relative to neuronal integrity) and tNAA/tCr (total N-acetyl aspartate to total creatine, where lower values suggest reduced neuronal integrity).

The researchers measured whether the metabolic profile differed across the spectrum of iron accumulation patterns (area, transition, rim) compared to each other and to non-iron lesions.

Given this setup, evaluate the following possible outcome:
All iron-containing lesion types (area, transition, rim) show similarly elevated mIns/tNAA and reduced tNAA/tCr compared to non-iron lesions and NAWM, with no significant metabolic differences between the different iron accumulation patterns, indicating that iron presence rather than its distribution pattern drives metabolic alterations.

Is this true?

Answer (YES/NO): NO